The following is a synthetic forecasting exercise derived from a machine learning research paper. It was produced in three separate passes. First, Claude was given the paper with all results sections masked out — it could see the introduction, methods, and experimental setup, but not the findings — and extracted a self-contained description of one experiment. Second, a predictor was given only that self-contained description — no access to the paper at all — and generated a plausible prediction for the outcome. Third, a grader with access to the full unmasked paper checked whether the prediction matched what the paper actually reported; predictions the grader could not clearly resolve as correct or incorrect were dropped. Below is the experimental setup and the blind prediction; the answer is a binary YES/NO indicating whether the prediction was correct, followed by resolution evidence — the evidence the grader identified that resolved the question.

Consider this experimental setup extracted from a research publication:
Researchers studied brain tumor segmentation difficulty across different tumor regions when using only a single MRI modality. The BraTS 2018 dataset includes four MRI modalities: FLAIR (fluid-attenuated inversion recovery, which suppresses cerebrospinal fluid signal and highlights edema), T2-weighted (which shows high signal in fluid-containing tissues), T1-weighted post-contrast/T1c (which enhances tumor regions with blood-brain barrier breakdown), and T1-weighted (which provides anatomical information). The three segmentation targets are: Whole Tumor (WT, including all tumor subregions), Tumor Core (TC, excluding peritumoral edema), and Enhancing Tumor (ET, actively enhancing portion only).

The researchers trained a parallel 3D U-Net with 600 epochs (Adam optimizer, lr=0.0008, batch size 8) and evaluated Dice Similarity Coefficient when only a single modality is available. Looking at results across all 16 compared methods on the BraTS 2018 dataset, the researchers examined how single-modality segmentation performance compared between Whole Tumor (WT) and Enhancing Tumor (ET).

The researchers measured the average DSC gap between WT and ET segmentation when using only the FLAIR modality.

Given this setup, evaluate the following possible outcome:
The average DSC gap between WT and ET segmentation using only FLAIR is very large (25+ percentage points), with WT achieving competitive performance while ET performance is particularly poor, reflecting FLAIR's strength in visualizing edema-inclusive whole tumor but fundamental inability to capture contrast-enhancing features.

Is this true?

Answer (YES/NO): YES